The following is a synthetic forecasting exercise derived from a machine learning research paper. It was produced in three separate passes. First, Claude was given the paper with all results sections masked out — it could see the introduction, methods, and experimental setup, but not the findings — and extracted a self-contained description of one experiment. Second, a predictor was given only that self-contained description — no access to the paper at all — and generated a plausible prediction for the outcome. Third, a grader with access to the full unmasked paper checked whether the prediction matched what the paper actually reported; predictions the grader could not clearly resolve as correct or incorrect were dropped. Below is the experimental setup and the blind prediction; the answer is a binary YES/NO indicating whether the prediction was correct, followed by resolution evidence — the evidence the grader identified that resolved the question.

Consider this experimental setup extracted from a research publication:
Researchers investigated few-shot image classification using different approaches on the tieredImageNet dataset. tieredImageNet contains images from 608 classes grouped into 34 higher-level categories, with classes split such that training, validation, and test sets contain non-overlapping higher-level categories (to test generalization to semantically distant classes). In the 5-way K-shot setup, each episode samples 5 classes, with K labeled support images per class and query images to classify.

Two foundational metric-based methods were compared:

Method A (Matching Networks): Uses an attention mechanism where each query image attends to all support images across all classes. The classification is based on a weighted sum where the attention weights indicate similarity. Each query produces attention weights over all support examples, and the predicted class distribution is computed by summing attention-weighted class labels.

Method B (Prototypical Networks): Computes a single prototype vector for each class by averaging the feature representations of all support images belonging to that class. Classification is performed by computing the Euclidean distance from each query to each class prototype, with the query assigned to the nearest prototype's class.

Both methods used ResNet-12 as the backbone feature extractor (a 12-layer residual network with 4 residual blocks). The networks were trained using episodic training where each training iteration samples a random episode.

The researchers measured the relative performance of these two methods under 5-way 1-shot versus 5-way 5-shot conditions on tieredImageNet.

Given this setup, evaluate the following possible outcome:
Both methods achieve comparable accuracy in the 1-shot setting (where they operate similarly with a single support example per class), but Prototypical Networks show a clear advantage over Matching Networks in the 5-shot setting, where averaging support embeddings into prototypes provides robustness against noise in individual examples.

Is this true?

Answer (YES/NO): NO